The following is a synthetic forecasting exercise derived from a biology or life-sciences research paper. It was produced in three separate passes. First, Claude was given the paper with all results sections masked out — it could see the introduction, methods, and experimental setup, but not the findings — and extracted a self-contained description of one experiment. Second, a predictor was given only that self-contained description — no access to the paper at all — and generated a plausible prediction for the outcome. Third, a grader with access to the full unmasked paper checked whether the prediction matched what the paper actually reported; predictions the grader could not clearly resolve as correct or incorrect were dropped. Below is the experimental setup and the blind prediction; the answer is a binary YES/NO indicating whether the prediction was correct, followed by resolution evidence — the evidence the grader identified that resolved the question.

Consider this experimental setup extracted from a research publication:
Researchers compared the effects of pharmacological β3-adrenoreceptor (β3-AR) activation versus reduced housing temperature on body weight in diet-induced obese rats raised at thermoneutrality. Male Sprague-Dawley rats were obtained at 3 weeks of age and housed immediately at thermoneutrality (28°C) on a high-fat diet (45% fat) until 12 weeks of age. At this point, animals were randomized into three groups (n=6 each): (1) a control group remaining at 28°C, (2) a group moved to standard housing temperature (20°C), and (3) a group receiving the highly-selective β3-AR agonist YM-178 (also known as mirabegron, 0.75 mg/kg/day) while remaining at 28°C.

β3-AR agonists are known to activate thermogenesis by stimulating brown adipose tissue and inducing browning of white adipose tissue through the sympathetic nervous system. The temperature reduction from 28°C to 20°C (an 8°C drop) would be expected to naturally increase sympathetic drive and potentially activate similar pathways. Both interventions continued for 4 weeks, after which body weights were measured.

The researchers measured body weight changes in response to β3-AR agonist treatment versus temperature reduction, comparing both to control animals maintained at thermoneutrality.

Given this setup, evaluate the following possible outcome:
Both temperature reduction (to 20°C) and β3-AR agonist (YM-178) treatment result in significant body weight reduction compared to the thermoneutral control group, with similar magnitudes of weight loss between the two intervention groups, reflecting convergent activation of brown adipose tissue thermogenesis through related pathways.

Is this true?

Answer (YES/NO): NO